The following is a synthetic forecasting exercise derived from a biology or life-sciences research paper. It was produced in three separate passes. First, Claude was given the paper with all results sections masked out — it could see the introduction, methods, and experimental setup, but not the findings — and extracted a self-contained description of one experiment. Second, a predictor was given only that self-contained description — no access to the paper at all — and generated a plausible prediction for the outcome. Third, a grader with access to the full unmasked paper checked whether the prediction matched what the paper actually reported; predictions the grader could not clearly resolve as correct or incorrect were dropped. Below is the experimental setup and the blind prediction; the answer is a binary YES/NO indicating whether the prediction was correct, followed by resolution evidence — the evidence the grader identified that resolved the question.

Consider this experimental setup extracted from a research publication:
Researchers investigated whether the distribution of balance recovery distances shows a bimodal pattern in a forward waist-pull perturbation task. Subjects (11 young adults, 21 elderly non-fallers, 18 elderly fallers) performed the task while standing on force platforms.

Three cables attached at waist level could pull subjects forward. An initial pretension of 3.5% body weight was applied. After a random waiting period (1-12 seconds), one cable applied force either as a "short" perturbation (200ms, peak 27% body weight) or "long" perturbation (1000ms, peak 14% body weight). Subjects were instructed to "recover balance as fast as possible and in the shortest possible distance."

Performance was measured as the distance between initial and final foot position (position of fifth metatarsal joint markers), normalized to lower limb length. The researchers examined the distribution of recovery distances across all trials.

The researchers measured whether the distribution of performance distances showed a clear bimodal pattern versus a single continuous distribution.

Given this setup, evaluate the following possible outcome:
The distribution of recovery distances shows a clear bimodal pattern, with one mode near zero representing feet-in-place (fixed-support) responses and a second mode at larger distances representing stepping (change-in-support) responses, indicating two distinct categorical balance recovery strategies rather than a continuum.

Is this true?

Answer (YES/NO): YES